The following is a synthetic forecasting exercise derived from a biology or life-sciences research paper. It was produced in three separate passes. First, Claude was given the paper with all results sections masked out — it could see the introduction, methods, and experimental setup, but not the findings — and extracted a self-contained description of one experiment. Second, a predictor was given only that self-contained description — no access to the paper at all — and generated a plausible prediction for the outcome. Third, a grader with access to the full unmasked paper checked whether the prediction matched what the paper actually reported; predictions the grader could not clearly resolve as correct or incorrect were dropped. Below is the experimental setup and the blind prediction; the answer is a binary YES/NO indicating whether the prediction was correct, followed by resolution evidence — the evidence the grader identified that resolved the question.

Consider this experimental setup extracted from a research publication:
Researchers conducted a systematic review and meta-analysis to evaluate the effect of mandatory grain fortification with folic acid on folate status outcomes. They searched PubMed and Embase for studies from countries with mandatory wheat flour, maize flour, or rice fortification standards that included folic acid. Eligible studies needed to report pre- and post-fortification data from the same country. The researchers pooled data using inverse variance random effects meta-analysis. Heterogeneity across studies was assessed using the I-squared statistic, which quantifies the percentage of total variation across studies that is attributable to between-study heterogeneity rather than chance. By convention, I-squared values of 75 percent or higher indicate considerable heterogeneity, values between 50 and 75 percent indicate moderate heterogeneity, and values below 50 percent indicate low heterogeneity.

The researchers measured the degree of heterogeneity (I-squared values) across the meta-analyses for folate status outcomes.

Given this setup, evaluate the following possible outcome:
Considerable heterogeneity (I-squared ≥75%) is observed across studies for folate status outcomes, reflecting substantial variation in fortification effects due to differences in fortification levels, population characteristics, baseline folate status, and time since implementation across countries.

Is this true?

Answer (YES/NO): YES